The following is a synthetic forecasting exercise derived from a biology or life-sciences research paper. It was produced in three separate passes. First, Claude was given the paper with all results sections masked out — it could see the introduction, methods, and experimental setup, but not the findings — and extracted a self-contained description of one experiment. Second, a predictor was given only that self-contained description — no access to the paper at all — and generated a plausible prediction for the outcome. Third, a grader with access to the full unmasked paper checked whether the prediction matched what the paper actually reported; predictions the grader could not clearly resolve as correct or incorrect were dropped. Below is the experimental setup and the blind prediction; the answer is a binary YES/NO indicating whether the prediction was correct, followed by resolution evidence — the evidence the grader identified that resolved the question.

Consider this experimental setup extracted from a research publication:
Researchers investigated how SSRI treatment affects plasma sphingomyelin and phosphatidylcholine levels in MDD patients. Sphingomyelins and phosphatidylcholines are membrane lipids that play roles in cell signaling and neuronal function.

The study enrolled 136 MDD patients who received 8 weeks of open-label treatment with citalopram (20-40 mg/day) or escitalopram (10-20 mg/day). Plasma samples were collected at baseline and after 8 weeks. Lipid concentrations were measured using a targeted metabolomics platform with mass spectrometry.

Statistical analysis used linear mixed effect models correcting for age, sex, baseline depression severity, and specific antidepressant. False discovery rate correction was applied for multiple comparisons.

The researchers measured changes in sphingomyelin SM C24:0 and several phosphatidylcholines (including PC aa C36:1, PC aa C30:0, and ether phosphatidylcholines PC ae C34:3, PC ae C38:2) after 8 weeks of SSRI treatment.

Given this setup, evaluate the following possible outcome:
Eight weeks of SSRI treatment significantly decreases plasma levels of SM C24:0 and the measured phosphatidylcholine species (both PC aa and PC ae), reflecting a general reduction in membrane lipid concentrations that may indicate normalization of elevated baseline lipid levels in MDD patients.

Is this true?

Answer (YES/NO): NO